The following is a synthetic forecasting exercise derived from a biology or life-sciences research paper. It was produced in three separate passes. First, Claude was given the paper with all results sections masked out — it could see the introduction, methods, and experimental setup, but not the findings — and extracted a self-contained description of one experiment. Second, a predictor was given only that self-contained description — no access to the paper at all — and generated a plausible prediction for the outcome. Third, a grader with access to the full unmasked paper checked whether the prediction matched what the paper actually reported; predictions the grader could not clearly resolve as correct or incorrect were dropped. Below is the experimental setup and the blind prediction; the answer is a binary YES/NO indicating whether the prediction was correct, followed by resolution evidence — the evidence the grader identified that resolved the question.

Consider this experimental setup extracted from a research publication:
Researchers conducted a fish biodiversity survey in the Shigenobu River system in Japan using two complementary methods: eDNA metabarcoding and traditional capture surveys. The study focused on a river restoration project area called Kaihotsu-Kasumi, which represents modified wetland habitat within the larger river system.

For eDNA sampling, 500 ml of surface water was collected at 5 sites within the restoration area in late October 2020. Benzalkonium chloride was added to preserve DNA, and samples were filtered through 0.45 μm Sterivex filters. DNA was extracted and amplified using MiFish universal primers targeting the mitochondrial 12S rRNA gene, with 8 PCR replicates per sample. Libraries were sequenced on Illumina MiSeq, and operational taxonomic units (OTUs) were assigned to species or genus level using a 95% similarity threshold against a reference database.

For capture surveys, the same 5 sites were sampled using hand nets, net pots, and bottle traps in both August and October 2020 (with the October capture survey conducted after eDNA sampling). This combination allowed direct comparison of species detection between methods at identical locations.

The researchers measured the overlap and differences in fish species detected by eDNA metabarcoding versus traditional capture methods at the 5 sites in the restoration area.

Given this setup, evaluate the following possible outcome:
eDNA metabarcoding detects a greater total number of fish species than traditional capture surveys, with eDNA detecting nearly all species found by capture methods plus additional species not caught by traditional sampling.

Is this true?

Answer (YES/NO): NO